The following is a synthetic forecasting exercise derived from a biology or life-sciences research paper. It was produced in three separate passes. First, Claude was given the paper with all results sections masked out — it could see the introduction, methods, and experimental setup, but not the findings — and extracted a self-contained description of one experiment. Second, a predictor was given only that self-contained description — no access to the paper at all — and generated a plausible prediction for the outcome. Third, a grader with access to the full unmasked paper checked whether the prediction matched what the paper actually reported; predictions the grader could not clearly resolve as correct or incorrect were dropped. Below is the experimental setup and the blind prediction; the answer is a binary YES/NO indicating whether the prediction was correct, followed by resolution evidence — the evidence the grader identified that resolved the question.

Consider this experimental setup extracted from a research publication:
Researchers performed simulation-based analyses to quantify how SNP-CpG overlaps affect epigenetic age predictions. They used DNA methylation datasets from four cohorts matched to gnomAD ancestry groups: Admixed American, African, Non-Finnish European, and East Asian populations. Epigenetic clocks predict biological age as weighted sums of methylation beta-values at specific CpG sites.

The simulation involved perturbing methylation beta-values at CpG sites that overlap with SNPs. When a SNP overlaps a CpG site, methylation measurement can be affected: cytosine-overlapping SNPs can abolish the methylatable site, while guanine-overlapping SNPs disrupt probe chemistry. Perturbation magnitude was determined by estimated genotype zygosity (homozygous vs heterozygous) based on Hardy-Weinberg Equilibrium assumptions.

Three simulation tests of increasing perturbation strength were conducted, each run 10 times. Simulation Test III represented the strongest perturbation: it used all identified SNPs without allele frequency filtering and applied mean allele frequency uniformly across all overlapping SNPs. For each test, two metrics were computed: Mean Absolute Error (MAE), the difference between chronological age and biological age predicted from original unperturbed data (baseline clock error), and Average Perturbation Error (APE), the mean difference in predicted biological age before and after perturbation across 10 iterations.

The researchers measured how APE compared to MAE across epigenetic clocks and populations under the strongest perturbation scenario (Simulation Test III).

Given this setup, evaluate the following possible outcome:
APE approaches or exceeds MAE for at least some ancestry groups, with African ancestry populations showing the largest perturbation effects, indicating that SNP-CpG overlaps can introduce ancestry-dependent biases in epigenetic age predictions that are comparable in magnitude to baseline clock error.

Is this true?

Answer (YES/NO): NO